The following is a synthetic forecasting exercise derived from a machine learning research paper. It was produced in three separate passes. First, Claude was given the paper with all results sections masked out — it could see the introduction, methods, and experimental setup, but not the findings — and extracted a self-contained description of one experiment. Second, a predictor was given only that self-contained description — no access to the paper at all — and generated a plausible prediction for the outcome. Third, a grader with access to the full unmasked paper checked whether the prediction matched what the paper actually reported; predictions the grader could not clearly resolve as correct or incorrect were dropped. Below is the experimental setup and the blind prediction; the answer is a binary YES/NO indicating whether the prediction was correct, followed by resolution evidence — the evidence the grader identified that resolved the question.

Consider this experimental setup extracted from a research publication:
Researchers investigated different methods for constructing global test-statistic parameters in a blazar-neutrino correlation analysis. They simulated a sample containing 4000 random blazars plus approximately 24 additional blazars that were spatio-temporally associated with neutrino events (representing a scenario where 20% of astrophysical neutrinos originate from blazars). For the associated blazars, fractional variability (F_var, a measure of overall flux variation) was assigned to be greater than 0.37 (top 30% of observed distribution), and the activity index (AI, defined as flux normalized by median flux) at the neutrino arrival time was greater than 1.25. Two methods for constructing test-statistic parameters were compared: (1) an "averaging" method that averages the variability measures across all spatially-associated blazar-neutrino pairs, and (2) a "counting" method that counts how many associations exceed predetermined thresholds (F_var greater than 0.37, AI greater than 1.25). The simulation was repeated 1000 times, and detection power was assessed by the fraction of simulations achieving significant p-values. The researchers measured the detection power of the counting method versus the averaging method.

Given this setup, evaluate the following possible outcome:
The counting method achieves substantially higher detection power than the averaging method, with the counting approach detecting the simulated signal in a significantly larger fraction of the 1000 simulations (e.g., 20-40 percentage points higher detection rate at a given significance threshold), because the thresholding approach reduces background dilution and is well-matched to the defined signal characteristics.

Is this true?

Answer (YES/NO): YES